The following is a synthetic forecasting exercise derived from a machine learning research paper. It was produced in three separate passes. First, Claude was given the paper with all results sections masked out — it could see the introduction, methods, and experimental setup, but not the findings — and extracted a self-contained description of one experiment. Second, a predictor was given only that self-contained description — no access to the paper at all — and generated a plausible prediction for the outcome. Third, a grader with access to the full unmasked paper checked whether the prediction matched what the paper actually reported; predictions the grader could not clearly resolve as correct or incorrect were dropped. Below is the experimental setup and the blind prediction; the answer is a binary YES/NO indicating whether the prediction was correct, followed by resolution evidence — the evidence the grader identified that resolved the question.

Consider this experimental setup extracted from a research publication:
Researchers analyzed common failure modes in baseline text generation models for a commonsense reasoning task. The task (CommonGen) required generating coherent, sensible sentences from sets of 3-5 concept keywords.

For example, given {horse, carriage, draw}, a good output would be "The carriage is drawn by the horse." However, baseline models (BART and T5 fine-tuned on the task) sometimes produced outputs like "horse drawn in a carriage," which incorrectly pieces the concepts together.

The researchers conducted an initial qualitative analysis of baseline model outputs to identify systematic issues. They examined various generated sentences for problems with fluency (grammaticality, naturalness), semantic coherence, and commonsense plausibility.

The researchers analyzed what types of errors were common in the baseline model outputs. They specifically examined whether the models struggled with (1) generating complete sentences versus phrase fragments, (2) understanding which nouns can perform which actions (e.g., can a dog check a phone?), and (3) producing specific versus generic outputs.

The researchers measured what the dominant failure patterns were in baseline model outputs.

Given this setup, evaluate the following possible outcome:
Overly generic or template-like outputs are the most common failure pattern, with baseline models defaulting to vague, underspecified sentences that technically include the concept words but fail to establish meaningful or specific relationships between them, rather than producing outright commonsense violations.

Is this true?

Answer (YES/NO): NO